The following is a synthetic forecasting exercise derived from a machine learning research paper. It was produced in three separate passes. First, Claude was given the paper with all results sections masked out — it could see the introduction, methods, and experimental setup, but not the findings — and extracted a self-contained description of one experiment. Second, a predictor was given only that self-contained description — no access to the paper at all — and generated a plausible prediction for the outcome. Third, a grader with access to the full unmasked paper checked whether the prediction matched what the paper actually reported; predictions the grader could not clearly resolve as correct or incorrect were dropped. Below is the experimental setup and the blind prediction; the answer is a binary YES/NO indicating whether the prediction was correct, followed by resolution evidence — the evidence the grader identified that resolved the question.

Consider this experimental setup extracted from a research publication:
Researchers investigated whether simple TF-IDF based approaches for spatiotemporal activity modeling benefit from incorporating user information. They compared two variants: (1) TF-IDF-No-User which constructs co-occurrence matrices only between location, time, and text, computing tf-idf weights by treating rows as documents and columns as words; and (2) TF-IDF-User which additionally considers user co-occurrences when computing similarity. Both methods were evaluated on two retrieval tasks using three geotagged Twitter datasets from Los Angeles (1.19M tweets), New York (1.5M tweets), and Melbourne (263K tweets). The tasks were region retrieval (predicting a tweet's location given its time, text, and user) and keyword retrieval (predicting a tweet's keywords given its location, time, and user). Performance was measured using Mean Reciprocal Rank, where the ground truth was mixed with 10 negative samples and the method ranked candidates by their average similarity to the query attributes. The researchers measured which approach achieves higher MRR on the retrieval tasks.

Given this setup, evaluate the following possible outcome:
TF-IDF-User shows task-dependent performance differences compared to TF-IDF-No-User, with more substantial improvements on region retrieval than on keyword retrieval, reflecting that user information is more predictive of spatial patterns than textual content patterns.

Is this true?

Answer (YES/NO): NO